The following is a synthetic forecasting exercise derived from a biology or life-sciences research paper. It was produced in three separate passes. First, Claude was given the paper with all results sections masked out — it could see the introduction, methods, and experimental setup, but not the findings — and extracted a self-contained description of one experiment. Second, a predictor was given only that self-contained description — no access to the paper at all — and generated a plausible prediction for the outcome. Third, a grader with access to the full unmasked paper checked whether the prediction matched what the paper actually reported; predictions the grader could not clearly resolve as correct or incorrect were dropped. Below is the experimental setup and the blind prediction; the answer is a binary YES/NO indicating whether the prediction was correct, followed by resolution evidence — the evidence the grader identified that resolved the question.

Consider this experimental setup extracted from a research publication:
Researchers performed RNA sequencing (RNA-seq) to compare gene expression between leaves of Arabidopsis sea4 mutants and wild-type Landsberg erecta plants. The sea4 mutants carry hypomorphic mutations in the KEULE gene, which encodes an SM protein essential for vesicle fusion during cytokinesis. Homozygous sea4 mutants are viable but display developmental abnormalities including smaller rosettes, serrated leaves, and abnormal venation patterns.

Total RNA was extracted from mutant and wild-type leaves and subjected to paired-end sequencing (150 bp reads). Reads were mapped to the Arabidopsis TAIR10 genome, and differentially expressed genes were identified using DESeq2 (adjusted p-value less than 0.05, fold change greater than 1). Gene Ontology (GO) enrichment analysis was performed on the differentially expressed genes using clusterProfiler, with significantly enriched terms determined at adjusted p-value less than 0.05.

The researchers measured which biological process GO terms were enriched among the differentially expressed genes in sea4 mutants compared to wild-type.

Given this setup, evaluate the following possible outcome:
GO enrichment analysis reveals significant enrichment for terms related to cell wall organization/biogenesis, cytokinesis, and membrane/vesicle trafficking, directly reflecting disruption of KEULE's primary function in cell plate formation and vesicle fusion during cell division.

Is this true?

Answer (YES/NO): NO